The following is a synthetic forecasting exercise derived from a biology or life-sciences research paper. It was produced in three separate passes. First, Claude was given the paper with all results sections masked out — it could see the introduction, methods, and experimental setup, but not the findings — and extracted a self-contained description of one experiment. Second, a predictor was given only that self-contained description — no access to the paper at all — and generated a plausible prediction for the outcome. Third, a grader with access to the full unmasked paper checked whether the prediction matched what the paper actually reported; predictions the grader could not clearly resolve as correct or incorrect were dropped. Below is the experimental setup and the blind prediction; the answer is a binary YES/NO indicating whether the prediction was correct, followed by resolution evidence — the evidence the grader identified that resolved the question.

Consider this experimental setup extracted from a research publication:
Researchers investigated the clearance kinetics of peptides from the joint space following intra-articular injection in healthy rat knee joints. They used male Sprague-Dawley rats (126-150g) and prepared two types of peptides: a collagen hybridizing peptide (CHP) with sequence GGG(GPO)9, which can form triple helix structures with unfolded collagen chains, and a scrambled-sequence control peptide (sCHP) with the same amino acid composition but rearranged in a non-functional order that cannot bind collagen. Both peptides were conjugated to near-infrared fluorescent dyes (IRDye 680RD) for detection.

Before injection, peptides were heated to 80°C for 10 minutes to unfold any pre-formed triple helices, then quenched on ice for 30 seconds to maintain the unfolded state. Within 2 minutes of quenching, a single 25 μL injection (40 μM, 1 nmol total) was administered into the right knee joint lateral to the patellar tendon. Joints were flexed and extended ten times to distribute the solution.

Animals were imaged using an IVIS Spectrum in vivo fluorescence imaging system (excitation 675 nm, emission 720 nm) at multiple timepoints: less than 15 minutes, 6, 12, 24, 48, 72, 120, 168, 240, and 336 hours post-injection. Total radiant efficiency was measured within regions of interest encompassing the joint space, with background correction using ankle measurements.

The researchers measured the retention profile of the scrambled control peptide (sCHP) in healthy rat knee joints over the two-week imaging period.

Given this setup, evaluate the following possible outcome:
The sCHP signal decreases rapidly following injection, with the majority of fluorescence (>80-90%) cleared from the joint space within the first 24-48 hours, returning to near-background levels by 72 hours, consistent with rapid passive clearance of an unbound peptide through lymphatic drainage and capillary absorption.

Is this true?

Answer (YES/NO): YES